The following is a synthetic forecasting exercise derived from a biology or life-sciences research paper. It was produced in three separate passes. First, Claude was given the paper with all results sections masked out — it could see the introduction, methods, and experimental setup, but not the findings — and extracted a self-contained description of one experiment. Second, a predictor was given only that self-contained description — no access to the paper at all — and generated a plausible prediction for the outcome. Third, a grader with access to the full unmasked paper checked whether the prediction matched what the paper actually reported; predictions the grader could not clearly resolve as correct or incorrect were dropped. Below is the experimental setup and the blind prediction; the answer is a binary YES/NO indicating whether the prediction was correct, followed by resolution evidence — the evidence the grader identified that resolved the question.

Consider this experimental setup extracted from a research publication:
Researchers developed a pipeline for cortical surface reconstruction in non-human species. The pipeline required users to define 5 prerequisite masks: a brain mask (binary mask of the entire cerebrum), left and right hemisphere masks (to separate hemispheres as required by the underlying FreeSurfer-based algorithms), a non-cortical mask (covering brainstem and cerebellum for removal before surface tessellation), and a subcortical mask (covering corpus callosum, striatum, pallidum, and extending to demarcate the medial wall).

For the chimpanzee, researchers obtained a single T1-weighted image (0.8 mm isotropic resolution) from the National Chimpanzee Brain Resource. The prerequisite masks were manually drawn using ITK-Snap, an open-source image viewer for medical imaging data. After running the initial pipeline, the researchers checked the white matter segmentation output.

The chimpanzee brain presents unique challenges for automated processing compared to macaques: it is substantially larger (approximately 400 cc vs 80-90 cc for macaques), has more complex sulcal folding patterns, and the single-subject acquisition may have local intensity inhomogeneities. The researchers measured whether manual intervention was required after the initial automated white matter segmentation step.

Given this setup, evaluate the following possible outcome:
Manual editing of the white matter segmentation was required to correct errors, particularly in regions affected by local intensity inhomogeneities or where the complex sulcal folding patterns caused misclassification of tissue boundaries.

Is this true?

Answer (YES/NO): YES